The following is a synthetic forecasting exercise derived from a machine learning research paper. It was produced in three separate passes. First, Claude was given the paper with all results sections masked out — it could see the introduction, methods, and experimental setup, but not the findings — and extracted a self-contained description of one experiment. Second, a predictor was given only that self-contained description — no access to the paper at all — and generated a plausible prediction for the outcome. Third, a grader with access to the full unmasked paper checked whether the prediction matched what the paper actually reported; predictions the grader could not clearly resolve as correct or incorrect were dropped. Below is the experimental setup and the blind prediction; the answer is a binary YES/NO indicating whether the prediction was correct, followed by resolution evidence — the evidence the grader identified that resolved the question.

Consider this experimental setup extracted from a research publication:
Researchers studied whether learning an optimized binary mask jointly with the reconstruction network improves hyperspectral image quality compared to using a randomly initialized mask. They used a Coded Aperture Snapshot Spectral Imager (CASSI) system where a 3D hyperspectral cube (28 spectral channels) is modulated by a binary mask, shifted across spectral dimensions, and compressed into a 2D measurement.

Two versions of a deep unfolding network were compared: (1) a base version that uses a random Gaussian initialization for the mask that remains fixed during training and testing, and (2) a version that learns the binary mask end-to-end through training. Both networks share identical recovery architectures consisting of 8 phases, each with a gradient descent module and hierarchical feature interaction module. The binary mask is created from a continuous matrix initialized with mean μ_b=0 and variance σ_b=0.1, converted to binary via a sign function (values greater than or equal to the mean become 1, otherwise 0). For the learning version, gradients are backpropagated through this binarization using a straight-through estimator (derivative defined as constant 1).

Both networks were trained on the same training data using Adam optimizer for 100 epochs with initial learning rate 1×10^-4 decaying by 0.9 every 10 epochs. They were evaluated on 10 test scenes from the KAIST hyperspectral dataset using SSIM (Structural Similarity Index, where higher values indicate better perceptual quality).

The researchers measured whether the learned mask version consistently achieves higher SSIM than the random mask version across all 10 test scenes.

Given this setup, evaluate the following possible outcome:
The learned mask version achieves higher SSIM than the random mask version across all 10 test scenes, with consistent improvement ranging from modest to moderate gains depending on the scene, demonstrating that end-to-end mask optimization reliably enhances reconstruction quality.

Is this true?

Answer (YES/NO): NO